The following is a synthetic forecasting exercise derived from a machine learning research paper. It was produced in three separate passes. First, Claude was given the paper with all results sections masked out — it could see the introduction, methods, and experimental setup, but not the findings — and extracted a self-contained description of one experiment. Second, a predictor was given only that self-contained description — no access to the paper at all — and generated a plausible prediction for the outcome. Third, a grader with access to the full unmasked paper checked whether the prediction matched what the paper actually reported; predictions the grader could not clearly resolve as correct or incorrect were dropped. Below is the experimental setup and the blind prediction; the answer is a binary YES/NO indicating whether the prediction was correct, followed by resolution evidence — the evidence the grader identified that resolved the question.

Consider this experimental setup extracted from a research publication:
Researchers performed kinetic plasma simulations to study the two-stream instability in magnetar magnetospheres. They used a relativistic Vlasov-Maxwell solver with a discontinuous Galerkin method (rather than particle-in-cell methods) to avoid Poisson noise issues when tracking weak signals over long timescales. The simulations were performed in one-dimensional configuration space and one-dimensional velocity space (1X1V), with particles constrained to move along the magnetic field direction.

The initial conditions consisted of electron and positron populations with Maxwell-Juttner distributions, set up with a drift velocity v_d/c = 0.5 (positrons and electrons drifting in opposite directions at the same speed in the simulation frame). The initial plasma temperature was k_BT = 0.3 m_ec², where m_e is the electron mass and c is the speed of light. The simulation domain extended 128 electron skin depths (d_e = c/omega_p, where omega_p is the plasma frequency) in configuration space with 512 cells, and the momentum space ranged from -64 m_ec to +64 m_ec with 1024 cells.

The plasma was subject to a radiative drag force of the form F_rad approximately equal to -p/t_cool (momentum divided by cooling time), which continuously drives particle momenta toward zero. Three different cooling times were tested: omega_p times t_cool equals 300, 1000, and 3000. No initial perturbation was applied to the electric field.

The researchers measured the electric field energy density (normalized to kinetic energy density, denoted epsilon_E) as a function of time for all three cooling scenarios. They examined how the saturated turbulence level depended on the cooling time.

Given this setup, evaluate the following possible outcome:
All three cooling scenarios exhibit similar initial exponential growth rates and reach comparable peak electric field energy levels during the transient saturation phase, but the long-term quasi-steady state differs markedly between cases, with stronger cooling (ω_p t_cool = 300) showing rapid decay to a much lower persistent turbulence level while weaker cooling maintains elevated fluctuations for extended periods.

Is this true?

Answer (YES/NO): NO